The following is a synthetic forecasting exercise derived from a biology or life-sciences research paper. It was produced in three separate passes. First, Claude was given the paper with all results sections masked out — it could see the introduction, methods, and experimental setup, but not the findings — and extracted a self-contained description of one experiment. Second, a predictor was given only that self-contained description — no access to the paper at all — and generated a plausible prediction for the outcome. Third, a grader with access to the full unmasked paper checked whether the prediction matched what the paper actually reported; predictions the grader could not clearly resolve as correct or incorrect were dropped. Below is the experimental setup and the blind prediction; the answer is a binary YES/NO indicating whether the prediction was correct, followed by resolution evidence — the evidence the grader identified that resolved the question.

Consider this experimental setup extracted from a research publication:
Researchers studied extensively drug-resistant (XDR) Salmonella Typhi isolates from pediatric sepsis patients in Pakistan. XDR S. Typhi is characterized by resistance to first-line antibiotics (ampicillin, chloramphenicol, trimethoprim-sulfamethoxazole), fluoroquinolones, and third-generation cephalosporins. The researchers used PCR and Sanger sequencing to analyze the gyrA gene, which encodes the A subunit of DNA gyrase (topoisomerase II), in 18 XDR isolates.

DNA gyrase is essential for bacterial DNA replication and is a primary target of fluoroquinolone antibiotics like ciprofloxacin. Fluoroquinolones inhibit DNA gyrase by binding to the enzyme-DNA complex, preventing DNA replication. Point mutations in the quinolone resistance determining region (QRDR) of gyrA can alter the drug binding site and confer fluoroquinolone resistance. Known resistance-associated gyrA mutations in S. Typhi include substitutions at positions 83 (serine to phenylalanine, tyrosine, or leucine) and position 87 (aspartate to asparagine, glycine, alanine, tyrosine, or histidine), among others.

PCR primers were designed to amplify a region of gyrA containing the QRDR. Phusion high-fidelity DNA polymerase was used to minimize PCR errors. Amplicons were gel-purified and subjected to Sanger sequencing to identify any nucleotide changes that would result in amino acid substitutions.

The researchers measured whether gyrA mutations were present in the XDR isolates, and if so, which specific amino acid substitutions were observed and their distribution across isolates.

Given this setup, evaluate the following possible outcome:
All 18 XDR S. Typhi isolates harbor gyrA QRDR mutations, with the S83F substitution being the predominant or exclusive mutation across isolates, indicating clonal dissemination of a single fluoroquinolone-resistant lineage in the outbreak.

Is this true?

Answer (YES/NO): YES